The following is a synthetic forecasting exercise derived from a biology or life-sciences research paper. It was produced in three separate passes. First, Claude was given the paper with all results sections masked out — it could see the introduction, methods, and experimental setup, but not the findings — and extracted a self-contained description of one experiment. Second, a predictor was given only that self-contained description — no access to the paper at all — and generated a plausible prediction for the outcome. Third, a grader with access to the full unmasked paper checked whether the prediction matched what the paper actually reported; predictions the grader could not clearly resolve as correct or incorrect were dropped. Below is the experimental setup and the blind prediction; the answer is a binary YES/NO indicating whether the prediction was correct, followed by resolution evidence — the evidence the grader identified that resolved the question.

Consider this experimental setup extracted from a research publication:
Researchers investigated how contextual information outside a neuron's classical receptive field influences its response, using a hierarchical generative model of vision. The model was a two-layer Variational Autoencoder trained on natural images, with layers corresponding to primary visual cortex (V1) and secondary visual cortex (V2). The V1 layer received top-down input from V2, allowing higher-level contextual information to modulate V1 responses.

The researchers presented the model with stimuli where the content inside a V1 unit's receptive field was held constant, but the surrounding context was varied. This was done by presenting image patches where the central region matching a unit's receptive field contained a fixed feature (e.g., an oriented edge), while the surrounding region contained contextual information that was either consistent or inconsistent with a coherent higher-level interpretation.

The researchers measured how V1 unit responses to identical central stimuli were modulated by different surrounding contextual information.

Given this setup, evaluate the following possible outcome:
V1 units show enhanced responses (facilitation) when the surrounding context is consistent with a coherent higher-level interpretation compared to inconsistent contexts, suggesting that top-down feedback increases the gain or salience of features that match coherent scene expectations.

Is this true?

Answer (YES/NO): YES